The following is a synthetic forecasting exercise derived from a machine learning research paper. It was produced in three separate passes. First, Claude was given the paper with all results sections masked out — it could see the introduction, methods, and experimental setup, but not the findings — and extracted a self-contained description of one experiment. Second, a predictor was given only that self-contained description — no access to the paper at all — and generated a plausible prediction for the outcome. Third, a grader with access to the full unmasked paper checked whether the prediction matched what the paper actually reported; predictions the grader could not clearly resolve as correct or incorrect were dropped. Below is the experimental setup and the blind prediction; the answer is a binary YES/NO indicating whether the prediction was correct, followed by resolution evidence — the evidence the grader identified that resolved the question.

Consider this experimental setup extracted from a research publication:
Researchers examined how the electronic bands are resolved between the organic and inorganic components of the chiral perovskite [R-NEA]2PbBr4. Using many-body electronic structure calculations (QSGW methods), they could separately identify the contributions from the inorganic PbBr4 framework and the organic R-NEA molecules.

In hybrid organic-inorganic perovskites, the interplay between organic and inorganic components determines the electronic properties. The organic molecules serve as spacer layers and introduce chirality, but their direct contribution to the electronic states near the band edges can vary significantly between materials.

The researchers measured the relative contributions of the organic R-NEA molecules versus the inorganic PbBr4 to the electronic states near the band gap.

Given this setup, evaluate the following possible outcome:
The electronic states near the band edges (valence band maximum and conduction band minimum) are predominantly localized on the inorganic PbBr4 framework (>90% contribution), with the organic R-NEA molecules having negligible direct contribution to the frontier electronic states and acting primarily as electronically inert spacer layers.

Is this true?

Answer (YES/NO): YES